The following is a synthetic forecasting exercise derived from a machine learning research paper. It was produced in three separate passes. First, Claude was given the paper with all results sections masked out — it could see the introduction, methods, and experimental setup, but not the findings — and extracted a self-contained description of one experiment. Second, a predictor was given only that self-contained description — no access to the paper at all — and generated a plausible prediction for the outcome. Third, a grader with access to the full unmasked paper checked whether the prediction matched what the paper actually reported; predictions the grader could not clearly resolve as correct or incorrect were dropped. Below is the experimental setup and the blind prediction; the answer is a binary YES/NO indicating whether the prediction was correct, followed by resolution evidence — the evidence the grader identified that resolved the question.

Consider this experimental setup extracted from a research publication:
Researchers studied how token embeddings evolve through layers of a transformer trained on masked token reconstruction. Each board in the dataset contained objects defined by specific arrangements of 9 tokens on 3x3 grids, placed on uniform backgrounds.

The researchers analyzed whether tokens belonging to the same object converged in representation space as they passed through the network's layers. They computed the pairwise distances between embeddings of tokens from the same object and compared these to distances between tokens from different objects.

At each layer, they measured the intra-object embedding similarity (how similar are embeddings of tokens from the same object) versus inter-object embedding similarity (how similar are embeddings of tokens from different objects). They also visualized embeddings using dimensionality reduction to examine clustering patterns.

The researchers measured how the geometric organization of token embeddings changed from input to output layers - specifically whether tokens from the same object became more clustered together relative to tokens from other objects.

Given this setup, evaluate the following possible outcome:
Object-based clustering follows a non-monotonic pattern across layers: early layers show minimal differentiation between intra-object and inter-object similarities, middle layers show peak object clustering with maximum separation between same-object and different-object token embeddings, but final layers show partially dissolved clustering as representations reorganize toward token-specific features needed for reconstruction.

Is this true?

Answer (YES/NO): NO